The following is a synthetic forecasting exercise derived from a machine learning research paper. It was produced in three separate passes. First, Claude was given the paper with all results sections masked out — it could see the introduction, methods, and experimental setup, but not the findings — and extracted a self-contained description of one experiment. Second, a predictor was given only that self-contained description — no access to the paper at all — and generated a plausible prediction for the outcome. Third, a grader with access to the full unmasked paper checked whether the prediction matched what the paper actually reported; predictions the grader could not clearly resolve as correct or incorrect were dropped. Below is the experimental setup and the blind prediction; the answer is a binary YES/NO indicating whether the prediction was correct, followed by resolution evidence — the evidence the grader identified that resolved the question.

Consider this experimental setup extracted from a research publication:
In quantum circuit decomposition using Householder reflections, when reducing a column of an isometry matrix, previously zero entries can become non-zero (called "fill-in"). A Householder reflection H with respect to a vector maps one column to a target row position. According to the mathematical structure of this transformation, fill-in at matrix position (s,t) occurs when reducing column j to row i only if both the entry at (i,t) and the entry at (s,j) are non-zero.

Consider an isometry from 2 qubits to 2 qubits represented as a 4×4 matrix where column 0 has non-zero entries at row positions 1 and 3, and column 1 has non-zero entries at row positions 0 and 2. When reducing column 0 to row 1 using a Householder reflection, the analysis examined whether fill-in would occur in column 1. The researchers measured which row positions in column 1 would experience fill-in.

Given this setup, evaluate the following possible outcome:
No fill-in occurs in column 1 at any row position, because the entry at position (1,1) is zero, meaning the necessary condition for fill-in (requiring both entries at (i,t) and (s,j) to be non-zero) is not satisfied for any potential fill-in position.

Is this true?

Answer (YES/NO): YES